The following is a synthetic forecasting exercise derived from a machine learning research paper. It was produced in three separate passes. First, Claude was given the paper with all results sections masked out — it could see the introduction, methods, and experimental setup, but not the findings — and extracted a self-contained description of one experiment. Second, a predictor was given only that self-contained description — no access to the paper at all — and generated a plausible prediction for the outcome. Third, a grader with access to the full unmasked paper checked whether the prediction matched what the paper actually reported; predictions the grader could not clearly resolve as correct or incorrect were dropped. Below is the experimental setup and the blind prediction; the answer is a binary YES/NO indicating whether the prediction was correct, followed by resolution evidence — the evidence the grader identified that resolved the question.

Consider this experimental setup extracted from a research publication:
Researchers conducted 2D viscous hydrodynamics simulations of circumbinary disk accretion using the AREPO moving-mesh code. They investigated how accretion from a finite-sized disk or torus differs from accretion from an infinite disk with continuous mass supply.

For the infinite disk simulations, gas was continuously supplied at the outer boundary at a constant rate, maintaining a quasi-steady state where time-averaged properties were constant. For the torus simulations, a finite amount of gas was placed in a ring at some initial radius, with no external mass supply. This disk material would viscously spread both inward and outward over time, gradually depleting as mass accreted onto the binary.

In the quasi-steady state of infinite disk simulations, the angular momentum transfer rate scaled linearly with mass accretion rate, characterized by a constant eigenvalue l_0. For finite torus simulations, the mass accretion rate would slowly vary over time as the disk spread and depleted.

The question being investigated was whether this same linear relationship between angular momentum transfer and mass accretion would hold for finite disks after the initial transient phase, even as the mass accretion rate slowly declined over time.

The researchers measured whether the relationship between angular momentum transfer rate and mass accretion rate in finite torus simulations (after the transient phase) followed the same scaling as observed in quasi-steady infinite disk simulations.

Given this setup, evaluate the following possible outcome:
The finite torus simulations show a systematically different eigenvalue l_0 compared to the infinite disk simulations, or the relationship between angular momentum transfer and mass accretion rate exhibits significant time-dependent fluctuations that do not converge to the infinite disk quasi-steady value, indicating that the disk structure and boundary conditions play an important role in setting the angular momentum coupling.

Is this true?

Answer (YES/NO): NO